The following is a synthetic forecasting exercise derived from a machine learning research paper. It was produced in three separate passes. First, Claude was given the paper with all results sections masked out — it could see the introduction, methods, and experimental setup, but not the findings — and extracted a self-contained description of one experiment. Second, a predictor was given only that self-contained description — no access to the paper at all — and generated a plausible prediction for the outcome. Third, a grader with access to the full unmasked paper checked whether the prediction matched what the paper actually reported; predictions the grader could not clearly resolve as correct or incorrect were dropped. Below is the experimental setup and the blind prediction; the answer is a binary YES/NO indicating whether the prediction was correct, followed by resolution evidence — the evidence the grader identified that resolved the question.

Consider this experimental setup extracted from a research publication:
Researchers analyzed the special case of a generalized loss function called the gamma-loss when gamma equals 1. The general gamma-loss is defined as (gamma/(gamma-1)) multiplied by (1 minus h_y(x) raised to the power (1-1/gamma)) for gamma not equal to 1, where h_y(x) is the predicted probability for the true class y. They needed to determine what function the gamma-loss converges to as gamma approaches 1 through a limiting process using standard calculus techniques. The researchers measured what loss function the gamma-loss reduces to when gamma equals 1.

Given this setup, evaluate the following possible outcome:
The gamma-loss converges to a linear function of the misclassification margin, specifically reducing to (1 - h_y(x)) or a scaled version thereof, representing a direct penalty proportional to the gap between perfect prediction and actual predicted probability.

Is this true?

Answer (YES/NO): NO